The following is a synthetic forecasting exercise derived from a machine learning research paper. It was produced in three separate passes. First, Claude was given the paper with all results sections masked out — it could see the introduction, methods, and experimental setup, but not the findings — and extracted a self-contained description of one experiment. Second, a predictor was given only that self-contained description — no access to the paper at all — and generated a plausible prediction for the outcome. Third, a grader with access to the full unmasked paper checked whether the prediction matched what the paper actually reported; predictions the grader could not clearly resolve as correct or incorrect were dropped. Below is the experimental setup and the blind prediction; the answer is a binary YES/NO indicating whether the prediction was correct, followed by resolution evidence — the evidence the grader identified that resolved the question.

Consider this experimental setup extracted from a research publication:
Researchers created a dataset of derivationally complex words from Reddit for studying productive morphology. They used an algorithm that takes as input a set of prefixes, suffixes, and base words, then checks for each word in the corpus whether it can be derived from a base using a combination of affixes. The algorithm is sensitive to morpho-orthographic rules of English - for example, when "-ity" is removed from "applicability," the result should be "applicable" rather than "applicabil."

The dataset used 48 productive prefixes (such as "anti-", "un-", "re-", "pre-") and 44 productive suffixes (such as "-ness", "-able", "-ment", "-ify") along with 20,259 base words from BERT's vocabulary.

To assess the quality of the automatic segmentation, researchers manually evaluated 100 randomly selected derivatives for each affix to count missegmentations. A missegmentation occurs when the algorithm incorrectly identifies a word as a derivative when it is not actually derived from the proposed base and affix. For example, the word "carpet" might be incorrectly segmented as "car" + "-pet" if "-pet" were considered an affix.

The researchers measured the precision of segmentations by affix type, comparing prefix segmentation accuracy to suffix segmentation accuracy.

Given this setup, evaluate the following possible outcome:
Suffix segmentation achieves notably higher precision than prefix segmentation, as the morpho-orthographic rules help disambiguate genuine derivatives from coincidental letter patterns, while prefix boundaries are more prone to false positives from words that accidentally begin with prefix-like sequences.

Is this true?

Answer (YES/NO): NO